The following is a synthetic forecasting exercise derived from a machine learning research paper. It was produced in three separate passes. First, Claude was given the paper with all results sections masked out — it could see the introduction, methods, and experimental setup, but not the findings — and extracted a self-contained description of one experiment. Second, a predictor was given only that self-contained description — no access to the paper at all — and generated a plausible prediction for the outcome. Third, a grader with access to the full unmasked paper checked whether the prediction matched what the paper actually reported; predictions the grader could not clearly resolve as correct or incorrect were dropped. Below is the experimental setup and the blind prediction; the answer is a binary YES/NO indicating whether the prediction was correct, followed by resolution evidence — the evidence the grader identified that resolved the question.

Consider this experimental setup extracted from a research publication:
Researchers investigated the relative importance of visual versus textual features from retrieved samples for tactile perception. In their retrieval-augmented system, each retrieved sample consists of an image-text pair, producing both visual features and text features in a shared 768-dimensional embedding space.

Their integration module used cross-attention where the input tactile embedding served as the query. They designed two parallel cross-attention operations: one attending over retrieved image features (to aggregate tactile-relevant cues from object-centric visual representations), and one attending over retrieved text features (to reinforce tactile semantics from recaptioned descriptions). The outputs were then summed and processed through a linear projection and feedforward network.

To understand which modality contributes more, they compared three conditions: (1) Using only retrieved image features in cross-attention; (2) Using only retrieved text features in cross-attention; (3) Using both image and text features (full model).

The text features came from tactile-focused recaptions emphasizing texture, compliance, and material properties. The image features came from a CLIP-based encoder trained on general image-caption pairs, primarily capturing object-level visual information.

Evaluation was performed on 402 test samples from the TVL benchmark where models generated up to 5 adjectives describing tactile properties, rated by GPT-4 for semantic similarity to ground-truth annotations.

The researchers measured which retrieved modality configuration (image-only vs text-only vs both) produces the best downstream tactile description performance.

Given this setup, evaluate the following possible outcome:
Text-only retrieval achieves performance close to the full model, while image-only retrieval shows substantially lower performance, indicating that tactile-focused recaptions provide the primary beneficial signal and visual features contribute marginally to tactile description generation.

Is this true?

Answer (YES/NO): NO